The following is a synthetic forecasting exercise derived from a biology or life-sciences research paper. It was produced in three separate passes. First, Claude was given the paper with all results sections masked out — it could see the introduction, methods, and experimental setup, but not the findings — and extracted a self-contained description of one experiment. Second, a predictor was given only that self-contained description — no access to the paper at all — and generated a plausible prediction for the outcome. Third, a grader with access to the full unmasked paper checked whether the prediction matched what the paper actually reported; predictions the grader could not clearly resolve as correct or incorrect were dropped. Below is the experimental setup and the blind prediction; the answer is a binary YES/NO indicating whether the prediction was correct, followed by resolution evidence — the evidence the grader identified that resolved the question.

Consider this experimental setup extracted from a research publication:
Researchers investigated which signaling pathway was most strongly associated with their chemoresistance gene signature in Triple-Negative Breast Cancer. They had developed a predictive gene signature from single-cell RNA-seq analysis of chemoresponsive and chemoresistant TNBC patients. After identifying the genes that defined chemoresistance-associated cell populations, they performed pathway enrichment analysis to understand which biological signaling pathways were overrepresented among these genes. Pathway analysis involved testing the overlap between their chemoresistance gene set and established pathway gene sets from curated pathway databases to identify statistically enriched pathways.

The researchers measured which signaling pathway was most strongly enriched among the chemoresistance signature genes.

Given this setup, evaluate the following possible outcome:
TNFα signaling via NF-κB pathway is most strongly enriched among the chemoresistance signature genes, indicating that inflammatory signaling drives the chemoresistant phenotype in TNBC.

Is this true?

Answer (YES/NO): NO